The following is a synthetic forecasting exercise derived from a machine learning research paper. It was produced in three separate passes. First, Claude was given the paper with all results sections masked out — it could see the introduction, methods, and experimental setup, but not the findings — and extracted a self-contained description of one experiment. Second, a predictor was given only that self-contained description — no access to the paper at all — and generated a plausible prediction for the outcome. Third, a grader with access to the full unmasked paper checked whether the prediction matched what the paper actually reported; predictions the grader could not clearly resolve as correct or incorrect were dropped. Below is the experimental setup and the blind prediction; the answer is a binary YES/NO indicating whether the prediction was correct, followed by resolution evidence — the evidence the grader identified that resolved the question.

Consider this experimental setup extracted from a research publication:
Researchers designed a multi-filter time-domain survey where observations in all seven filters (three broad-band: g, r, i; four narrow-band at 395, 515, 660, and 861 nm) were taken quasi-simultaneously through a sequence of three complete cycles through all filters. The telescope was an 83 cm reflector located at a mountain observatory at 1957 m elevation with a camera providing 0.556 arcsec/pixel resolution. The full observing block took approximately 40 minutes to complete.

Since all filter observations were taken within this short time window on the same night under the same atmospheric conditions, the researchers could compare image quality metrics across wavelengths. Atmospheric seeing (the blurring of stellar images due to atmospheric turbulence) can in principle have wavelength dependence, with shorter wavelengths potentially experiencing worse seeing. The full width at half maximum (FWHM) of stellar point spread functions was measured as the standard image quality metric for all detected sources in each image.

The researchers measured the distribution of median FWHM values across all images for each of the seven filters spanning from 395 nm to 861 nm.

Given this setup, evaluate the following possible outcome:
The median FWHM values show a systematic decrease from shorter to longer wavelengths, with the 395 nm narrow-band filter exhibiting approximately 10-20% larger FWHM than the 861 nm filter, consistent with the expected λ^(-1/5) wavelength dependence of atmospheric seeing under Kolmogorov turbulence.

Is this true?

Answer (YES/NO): NO